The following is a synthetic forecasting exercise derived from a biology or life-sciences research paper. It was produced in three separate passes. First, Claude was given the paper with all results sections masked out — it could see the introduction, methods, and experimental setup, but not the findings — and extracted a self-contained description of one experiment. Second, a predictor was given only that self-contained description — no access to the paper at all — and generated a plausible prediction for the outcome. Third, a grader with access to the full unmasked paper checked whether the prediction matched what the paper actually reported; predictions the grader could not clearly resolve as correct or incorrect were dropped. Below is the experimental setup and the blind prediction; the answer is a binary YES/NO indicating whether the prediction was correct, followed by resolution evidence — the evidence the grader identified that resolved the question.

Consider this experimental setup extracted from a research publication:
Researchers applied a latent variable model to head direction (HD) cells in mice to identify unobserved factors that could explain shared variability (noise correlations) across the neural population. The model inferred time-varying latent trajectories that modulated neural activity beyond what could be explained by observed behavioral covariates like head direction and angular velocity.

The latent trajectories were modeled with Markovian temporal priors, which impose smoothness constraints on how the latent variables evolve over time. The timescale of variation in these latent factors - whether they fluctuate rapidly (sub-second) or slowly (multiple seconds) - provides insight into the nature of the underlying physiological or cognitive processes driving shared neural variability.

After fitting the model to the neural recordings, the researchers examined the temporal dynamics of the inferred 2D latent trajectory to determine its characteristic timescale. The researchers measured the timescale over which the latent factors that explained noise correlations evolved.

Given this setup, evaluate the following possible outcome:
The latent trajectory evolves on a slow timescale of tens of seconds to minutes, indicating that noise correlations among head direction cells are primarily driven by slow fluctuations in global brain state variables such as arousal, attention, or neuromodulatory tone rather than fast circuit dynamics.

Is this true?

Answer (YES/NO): NO